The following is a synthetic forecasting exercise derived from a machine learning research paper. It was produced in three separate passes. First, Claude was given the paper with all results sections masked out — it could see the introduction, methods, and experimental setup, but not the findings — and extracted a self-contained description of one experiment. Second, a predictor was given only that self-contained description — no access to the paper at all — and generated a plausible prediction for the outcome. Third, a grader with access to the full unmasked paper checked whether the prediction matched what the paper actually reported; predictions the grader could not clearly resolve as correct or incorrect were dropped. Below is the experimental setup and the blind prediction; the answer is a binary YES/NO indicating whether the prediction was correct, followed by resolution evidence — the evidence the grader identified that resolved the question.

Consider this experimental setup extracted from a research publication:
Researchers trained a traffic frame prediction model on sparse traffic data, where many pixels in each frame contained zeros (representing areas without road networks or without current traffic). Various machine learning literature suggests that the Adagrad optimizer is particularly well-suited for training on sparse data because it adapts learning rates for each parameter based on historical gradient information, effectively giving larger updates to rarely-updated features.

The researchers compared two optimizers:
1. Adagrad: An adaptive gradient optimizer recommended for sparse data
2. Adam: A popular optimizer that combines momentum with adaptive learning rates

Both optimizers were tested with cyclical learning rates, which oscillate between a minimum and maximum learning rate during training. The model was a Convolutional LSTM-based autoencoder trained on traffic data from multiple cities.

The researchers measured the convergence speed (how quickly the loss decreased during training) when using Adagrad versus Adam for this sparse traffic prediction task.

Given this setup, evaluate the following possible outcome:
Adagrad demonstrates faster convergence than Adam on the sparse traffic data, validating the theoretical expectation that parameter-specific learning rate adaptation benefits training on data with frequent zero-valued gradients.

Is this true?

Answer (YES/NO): NO